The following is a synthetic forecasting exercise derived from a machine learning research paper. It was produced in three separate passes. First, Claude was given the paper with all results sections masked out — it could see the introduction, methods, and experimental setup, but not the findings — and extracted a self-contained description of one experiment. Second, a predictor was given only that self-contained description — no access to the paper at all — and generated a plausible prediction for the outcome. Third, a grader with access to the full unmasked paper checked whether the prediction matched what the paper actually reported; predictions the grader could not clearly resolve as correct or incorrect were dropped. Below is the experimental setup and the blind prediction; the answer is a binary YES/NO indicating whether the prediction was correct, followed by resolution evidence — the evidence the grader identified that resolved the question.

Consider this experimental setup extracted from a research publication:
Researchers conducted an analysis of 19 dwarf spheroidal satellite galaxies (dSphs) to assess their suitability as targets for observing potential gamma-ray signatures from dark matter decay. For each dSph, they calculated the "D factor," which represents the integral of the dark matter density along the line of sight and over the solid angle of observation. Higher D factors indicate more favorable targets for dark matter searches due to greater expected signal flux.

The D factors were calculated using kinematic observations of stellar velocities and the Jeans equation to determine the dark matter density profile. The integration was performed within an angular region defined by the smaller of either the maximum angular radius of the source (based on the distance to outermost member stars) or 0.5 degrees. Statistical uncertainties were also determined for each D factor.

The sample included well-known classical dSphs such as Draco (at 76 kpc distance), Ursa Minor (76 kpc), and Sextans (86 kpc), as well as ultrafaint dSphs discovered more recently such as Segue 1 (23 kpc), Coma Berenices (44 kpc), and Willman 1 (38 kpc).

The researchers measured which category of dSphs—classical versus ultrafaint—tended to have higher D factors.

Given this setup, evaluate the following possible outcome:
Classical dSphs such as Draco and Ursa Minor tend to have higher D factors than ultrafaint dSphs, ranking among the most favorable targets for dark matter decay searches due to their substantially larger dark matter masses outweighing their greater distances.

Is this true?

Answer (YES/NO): NO